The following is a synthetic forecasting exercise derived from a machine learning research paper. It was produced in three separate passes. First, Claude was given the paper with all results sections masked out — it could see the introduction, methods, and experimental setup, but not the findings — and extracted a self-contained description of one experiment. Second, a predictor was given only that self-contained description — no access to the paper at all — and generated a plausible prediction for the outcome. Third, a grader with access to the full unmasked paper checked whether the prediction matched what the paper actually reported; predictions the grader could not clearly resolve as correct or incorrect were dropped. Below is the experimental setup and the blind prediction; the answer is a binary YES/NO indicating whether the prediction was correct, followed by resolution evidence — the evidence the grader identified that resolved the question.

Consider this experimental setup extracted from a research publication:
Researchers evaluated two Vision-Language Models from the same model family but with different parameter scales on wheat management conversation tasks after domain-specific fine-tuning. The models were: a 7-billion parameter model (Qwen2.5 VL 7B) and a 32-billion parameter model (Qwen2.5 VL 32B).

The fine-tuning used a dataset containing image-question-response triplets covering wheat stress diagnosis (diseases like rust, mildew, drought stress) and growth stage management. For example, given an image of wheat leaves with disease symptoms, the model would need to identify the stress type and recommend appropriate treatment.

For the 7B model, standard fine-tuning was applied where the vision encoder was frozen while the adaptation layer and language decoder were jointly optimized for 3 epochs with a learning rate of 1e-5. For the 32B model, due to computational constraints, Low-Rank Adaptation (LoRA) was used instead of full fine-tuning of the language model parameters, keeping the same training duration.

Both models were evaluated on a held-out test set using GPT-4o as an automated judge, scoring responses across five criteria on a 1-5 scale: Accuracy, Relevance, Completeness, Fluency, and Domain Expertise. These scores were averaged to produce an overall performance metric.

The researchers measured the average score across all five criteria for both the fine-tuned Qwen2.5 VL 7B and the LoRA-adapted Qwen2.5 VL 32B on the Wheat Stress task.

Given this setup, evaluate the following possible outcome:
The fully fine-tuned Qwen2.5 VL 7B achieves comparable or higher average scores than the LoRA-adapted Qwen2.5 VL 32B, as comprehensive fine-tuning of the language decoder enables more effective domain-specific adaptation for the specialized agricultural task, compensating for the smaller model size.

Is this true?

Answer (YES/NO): YES